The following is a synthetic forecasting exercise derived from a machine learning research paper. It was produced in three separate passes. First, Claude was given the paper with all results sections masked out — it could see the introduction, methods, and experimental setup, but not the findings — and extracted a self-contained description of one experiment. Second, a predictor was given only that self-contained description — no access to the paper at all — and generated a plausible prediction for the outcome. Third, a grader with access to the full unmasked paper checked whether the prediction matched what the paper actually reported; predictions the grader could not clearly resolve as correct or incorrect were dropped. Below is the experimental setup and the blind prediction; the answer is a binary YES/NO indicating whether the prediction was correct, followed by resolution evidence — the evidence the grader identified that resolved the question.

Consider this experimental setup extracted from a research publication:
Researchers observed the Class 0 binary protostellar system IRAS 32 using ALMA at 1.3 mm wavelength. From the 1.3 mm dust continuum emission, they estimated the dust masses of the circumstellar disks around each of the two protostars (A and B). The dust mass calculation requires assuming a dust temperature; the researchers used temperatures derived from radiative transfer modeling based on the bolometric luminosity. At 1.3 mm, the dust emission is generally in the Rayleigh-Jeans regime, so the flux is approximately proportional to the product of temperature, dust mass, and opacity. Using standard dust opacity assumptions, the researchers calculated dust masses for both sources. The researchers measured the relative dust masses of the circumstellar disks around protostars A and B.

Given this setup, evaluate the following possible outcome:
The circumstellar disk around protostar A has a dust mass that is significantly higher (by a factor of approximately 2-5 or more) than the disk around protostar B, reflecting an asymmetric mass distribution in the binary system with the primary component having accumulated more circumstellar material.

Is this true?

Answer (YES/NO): NO